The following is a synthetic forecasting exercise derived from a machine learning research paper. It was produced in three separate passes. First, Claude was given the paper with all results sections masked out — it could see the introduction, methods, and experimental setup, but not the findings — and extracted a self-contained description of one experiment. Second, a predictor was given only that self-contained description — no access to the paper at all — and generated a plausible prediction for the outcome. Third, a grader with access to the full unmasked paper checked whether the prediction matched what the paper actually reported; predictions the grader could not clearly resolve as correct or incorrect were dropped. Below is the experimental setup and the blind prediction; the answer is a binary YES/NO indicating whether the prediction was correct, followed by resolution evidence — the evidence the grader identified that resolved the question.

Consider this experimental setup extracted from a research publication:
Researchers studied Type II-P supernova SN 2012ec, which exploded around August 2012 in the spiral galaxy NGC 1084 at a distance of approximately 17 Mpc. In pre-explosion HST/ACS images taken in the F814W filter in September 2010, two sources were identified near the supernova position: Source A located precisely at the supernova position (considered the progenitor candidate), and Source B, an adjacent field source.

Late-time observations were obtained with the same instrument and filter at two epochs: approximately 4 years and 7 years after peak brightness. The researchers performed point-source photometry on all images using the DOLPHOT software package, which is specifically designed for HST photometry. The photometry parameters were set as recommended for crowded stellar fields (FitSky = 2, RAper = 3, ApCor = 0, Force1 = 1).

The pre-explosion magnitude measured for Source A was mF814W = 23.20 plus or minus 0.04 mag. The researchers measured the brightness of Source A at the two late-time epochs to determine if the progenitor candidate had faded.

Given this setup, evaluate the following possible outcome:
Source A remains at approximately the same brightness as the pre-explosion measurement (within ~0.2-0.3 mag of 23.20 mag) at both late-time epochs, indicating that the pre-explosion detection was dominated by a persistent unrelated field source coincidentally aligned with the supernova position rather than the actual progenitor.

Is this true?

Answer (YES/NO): NO